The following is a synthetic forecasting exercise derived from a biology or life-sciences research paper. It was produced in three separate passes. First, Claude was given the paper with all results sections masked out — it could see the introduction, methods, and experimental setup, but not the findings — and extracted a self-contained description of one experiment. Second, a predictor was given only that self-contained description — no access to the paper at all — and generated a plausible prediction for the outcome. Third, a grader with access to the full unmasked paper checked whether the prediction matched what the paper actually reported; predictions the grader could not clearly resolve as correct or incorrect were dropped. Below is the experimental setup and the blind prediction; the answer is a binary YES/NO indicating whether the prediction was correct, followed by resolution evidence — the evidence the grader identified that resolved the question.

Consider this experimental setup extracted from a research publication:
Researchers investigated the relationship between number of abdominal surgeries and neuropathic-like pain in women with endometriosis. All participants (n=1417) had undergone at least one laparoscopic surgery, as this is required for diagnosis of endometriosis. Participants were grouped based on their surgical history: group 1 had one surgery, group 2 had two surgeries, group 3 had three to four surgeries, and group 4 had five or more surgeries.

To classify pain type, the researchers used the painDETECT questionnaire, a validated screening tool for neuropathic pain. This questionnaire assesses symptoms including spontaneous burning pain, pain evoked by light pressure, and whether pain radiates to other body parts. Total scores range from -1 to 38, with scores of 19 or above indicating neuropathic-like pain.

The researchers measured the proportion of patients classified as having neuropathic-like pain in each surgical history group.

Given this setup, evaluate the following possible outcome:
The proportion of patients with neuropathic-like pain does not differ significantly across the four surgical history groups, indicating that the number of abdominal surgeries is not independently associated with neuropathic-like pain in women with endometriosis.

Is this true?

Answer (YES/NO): NO